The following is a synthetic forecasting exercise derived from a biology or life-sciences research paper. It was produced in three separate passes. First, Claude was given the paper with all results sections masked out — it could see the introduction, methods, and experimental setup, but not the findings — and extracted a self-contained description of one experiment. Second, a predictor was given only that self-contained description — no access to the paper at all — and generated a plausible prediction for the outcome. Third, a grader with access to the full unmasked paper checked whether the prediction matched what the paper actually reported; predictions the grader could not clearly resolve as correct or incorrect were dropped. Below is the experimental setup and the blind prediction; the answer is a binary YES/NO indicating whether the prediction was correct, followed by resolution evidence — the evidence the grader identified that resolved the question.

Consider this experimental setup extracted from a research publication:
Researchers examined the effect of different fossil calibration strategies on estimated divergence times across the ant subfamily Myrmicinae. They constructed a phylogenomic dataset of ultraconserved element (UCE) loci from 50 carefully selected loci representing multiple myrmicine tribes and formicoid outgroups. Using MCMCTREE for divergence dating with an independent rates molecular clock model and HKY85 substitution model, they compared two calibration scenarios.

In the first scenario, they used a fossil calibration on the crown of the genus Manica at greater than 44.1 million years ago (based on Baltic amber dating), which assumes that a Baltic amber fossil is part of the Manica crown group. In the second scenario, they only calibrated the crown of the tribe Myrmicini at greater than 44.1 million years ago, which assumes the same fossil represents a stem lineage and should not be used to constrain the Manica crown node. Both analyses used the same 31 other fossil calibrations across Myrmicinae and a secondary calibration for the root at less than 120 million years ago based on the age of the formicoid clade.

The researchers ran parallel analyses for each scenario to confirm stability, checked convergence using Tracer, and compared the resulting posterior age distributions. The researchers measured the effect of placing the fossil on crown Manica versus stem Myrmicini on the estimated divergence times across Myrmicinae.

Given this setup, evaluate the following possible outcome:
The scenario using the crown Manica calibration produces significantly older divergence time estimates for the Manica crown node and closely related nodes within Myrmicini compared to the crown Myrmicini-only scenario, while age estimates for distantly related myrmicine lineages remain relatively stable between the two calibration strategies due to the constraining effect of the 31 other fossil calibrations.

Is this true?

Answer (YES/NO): NO